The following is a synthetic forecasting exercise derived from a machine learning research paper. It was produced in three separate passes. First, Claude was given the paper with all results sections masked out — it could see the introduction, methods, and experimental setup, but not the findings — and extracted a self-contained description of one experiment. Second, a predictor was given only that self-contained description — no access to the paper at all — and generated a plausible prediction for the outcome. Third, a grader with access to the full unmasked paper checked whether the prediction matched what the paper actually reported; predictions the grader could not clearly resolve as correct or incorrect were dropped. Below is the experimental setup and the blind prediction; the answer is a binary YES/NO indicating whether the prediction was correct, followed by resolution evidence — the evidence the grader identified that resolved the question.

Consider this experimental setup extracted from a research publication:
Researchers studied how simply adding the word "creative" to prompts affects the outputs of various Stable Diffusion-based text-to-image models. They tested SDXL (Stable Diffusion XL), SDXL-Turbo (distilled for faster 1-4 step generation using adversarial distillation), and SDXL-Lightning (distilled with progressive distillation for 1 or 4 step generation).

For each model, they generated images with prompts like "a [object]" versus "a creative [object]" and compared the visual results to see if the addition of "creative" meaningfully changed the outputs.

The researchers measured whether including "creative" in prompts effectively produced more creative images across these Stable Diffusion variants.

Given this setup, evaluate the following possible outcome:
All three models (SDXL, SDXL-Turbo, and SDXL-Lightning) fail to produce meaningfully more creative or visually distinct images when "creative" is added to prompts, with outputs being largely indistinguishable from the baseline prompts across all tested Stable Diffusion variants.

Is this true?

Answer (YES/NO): YES